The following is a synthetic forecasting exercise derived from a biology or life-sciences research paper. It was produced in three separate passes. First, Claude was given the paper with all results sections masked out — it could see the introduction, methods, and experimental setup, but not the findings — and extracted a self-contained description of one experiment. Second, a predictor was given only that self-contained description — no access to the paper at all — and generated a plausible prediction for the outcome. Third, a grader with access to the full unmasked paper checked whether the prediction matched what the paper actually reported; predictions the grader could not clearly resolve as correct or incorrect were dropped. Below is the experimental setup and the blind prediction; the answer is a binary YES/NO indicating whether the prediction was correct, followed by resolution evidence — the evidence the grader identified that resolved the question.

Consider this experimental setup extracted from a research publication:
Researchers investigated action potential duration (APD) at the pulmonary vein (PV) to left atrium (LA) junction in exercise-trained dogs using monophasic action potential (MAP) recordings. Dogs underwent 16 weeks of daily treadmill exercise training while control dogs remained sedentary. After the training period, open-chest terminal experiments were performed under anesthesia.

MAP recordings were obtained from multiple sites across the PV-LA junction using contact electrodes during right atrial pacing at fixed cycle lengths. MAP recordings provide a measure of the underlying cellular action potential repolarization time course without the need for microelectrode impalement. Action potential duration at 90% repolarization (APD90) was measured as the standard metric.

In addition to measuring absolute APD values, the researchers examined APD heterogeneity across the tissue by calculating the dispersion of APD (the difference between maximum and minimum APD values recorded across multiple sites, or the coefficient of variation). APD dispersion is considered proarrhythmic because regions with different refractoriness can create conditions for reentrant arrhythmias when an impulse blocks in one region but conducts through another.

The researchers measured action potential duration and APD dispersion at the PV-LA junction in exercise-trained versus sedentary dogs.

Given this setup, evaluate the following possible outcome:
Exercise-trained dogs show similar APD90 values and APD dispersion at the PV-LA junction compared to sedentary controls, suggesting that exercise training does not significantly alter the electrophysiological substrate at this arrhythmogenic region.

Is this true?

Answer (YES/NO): NO